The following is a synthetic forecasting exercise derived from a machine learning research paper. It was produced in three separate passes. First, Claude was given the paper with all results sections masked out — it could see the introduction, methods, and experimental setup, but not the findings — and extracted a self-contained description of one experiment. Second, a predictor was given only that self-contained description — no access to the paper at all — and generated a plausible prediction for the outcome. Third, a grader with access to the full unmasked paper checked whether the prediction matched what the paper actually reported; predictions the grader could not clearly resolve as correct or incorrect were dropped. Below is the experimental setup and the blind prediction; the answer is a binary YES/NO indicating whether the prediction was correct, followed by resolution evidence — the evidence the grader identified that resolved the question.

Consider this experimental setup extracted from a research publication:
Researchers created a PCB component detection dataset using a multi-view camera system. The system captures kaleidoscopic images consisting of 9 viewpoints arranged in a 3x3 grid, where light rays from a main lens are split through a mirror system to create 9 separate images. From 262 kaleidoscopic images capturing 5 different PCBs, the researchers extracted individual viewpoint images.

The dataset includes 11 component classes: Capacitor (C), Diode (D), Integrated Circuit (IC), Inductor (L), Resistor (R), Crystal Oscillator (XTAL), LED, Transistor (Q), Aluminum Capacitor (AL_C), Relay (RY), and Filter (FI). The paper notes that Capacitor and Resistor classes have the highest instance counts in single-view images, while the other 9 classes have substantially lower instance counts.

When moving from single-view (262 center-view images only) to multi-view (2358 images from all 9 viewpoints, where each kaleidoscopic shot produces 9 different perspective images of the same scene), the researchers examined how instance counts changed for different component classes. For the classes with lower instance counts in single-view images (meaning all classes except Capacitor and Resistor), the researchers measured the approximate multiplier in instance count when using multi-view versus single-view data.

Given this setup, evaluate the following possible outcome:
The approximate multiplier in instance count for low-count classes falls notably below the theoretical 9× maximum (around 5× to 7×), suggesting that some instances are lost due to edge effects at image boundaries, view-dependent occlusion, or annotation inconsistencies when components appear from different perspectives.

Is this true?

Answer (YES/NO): NO